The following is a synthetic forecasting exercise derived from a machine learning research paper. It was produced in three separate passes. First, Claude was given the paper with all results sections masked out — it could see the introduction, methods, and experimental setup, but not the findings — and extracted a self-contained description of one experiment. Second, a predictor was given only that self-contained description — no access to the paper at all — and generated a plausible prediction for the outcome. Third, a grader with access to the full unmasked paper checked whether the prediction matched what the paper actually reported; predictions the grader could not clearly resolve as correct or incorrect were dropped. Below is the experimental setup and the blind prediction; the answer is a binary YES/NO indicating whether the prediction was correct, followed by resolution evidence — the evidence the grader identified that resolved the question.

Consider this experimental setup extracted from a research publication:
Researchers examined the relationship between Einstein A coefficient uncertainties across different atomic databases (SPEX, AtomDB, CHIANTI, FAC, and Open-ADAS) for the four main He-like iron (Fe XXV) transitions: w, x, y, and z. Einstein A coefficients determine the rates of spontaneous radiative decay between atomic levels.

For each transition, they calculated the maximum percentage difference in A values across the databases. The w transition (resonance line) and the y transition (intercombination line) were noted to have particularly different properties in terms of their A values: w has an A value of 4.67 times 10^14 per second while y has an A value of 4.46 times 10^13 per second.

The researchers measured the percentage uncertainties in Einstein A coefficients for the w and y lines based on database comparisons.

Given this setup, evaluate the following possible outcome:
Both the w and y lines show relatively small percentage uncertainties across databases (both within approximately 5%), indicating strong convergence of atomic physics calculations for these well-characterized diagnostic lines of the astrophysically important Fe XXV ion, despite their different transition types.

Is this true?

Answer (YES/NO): NO